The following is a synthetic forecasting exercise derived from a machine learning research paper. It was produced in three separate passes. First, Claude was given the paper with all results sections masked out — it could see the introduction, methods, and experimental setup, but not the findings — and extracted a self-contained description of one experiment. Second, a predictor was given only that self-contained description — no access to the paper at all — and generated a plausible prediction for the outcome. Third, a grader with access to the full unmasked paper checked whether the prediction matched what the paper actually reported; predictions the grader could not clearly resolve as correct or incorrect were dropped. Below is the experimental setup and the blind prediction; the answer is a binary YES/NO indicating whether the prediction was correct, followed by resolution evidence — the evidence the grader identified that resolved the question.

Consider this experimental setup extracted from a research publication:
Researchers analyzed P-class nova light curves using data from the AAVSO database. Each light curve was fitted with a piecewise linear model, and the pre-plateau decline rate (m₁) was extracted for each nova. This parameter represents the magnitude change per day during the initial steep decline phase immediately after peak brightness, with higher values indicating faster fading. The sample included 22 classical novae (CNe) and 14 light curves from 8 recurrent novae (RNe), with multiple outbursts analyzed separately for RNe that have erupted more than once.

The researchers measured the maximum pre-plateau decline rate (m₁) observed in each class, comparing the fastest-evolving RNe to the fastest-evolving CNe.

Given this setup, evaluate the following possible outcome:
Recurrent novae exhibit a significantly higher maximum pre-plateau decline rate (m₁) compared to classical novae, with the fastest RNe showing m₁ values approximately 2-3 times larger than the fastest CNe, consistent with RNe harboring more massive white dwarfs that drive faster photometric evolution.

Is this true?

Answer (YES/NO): NO